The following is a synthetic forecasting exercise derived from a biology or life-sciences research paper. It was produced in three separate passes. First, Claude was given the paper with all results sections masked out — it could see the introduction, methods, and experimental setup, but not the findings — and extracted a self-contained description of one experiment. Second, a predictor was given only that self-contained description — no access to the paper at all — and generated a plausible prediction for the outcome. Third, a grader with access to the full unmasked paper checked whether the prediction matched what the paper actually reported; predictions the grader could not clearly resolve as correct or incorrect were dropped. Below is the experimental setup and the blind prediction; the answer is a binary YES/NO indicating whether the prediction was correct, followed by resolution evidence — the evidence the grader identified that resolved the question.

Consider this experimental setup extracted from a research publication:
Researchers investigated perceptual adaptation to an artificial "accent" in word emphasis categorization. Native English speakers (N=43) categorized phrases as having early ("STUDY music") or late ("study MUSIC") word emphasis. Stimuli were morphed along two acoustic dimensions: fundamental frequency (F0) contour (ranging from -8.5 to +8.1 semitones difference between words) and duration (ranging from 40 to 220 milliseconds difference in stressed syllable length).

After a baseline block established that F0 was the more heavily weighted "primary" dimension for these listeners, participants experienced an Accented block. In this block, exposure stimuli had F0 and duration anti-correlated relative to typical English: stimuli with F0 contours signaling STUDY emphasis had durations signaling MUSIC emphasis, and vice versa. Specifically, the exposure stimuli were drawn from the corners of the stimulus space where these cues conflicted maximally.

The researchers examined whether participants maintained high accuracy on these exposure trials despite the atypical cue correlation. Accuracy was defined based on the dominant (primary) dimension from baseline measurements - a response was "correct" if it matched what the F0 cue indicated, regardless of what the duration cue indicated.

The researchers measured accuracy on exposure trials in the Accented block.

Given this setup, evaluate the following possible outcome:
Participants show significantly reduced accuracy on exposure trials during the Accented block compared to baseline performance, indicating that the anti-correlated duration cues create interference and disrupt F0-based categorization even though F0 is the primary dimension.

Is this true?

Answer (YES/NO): NO